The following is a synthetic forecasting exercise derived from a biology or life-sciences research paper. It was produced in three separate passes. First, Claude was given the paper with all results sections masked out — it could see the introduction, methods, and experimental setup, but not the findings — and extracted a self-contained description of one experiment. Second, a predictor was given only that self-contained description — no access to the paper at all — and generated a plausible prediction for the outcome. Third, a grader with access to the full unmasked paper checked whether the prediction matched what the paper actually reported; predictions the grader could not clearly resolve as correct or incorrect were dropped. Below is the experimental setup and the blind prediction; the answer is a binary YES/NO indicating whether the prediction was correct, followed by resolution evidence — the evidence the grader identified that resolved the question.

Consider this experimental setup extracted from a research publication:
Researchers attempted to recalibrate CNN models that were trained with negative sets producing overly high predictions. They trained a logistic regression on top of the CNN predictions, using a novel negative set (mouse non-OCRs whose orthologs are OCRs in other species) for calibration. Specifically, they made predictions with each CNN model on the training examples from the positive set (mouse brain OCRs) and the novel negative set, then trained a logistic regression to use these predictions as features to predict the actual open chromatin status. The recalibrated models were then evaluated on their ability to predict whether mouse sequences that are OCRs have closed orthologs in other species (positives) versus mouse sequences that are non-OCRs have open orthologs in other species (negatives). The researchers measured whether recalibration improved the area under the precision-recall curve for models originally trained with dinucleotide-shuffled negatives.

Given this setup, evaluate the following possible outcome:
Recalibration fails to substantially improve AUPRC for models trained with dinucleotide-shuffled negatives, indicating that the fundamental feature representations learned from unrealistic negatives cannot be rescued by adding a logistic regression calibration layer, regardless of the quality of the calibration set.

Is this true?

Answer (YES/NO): YES